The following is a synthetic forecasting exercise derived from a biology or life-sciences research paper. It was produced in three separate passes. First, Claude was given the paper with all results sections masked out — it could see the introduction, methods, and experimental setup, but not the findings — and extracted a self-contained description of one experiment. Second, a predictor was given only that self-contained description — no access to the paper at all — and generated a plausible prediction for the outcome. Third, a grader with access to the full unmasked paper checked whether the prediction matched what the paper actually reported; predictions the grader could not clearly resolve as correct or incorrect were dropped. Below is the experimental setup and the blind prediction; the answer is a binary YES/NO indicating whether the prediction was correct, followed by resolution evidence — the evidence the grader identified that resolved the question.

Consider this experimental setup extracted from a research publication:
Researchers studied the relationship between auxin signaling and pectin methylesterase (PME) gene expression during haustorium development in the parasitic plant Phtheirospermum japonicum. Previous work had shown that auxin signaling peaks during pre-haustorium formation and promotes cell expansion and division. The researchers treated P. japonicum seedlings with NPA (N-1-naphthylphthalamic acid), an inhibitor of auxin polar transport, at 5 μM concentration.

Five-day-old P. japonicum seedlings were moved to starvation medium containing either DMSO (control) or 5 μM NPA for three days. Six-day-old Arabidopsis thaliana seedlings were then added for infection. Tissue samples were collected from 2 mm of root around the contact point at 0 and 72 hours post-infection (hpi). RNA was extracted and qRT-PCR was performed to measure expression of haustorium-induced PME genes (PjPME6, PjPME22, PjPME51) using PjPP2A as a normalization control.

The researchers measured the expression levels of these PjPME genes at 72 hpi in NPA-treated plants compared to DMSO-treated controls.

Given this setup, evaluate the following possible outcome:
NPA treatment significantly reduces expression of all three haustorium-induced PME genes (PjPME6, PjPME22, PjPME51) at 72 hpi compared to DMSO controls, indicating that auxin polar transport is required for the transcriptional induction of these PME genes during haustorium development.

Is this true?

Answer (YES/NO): NO